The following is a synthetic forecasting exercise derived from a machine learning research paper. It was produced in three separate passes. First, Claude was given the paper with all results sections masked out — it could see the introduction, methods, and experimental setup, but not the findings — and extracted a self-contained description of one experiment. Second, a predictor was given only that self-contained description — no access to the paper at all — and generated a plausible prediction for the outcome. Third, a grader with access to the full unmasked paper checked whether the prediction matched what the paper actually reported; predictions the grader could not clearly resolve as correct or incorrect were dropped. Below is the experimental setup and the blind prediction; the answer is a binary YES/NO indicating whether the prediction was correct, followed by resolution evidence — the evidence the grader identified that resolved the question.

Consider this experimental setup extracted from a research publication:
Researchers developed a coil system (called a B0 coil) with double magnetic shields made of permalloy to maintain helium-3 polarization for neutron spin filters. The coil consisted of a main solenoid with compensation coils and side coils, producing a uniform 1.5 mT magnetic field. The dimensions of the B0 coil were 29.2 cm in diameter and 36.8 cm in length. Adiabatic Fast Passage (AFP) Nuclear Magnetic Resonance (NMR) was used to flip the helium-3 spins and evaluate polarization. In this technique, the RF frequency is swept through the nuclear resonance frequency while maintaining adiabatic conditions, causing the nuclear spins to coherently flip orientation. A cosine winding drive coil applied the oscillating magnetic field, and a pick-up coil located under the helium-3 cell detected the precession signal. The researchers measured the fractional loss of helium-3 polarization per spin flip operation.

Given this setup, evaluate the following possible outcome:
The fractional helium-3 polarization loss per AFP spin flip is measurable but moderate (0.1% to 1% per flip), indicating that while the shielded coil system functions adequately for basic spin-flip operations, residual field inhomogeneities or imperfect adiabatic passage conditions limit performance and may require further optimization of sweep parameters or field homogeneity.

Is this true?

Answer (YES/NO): NO